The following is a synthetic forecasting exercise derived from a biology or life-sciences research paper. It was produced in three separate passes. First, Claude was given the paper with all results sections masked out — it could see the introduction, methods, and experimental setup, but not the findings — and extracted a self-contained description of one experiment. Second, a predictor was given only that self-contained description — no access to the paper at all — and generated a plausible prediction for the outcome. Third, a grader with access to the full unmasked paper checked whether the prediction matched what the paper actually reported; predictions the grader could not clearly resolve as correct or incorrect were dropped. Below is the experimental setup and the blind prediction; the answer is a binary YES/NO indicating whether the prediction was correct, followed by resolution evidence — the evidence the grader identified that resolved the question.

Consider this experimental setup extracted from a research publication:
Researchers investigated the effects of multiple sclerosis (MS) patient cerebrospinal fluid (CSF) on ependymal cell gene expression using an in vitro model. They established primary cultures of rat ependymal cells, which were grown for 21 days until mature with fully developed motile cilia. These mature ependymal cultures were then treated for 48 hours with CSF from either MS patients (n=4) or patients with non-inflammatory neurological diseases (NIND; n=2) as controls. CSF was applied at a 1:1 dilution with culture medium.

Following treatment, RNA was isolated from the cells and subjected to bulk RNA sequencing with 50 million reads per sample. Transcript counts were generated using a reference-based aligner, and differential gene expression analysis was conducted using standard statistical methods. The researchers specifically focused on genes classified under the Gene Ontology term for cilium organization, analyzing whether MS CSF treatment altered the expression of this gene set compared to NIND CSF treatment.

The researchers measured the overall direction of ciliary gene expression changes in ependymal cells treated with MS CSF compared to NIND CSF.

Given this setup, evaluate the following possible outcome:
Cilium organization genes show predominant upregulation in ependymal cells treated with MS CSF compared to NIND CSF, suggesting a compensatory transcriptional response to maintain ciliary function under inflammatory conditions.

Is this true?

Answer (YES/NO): YES